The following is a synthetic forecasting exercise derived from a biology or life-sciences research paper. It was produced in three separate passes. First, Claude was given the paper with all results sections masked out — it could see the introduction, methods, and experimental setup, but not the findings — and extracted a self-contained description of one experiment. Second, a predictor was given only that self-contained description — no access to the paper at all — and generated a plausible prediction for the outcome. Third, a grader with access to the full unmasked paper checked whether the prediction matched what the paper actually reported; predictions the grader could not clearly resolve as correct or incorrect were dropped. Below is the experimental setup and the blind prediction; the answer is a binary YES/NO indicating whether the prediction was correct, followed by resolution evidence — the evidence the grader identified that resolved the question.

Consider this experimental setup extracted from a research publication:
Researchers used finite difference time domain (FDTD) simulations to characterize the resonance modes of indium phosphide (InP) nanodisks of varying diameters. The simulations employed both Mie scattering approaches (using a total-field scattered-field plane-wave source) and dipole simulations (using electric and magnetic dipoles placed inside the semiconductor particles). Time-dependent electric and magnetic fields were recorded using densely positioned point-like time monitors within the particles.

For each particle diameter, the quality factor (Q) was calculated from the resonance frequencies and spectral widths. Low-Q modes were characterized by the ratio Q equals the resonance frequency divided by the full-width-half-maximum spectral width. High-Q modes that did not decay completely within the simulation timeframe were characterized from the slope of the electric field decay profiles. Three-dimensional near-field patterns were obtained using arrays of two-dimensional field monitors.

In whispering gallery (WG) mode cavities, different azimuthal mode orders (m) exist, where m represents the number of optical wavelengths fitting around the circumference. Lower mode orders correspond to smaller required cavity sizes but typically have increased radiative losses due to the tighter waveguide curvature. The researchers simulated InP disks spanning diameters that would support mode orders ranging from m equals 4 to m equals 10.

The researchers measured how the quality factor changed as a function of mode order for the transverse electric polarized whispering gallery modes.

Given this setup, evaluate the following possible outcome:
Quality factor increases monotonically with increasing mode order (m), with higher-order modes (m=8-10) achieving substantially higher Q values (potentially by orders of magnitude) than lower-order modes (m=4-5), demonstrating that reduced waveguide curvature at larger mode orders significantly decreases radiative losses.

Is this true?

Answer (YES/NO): NO